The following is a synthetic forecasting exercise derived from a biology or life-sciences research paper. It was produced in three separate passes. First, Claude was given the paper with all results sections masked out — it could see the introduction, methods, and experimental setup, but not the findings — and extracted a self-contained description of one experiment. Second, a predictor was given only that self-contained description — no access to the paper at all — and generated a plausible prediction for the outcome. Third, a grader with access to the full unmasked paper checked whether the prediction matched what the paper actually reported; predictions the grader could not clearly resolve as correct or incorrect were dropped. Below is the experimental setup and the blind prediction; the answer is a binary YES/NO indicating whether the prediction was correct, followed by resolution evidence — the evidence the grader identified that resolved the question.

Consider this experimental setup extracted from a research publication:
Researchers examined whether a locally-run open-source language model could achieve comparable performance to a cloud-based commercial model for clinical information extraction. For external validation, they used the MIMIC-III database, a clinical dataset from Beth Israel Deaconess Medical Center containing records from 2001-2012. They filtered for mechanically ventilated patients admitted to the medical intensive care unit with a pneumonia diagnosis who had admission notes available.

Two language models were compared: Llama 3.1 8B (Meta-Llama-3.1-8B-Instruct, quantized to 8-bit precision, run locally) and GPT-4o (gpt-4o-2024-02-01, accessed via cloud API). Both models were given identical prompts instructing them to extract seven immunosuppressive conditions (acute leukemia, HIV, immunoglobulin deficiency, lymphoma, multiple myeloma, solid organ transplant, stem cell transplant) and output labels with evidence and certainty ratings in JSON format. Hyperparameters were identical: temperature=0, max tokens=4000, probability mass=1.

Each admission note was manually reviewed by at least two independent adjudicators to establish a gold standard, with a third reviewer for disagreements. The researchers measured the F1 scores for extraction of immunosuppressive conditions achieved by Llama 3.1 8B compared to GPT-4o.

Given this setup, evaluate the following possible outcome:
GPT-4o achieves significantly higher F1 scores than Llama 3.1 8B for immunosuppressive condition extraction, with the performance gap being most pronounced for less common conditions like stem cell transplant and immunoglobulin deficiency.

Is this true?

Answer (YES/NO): NO